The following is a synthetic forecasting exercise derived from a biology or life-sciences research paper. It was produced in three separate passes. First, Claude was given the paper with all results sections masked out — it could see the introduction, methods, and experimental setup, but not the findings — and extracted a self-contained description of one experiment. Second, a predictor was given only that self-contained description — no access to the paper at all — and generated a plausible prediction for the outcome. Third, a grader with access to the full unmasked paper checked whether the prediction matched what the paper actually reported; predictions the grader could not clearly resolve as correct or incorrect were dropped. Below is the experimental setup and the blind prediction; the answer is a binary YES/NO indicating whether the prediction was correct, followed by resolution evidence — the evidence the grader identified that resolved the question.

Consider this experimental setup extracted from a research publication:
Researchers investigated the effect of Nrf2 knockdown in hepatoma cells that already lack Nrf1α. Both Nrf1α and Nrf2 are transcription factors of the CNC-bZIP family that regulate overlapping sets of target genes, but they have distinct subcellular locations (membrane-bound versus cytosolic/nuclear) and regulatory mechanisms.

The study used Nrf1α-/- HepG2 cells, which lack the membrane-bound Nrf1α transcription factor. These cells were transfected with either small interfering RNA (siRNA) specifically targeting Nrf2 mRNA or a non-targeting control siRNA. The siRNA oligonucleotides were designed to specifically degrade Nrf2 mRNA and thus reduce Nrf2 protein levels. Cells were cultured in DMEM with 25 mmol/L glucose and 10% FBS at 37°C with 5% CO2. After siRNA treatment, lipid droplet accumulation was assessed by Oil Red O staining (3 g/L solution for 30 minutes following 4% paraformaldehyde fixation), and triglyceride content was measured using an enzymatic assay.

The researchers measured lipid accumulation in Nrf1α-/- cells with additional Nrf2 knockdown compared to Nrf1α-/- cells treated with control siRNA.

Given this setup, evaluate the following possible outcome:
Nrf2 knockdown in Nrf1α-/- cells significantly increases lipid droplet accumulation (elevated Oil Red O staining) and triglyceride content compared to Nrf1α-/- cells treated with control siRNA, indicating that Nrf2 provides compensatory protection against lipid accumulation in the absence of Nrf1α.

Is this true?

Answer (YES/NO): NO